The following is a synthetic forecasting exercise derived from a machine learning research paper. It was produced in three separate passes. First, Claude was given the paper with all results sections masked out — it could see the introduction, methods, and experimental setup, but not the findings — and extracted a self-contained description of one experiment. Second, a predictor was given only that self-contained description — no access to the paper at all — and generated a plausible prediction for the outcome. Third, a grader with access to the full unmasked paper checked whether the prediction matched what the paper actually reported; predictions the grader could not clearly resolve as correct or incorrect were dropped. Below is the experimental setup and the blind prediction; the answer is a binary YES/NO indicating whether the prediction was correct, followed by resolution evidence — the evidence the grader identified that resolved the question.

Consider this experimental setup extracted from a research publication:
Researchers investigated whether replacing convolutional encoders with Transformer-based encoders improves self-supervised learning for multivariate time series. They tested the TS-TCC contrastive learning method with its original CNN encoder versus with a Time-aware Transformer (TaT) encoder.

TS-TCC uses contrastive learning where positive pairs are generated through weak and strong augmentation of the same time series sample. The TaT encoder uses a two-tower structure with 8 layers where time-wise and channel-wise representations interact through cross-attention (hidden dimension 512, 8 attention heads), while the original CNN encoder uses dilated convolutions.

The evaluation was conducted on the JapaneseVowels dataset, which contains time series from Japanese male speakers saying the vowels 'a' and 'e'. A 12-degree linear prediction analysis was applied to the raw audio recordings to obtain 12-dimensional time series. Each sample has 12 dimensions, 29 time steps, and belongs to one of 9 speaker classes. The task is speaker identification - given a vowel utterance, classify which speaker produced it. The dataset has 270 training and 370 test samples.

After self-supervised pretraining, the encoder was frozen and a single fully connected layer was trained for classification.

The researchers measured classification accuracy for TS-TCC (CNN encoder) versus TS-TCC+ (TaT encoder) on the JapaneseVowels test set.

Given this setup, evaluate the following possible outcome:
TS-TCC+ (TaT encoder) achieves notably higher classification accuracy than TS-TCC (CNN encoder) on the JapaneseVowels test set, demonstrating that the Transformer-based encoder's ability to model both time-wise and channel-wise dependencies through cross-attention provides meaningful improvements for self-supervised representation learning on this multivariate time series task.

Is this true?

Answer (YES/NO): YES